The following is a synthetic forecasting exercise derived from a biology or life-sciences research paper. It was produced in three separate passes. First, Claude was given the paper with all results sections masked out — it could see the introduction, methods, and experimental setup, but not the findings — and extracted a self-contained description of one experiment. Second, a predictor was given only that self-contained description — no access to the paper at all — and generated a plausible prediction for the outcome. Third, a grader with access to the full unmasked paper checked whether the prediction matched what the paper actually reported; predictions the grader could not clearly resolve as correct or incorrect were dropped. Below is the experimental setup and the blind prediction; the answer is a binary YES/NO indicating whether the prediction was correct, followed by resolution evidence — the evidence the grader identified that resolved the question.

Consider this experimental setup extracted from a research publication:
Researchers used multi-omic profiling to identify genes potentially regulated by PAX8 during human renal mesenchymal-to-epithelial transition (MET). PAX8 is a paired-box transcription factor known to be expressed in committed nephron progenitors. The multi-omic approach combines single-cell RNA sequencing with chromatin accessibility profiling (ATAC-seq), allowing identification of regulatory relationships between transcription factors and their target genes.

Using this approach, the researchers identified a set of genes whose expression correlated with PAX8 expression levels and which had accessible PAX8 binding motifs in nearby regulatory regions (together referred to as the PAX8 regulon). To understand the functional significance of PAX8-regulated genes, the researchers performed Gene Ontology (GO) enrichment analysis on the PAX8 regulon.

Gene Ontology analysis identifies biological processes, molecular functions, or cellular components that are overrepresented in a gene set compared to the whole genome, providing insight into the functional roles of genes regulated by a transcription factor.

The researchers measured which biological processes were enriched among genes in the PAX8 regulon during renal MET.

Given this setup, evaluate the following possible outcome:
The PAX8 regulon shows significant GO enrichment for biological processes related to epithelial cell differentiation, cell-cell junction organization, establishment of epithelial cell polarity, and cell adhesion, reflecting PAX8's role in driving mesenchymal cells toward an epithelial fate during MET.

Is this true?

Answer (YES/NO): NO